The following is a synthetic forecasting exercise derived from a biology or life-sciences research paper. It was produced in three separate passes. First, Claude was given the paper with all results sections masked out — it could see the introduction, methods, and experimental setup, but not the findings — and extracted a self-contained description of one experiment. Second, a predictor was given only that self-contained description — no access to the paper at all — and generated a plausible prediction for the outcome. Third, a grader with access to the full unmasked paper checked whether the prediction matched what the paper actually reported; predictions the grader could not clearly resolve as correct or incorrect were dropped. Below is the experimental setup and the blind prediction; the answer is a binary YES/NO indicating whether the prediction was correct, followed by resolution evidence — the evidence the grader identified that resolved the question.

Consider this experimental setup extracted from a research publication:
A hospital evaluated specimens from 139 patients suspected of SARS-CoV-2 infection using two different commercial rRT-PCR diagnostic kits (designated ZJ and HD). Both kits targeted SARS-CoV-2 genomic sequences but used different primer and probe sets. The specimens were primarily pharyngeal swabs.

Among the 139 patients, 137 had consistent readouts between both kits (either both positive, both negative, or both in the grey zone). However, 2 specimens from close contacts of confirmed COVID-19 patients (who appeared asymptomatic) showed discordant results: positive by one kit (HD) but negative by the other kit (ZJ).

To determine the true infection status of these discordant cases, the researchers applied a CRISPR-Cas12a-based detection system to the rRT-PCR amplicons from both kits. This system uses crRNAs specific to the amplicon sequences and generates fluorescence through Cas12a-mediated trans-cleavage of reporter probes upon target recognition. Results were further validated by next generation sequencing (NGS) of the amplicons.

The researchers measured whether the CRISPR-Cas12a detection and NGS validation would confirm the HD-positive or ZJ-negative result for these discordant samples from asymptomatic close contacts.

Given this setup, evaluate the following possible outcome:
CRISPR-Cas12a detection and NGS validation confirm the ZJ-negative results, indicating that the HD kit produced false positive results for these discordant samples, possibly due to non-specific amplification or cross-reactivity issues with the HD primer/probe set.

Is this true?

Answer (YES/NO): YES